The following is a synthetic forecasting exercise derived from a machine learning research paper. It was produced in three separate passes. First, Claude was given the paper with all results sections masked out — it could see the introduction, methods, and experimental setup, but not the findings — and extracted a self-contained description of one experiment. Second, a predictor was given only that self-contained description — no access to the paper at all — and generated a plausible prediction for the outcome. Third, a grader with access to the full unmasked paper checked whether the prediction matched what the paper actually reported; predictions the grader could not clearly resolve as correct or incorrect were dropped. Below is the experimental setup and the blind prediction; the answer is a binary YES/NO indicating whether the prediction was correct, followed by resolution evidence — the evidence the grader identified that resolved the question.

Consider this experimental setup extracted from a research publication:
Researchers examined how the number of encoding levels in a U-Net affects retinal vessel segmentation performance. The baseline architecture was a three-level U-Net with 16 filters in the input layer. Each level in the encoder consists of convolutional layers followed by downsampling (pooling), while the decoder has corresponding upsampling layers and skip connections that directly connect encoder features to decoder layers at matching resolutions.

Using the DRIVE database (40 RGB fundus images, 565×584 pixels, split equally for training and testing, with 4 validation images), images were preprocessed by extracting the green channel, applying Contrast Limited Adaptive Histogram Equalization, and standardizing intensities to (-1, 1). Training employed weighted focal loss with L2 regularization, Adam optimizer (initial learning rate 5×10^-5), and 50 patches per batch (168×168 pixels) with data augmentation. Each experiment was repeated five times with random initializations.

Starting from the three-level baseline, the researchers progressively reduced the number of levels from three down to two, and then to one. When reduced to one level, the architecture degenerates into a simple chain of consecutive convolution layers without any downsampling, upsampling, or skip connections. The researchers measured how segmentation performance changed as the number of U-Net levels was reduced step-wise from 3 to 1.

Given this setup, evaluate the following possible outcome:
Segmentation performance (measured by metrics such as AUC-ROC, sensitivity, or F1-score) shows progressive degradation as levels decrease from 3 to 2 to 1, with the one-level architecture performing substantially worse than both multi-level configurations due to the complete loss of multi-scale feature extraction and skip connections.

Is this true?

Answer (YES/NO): NO